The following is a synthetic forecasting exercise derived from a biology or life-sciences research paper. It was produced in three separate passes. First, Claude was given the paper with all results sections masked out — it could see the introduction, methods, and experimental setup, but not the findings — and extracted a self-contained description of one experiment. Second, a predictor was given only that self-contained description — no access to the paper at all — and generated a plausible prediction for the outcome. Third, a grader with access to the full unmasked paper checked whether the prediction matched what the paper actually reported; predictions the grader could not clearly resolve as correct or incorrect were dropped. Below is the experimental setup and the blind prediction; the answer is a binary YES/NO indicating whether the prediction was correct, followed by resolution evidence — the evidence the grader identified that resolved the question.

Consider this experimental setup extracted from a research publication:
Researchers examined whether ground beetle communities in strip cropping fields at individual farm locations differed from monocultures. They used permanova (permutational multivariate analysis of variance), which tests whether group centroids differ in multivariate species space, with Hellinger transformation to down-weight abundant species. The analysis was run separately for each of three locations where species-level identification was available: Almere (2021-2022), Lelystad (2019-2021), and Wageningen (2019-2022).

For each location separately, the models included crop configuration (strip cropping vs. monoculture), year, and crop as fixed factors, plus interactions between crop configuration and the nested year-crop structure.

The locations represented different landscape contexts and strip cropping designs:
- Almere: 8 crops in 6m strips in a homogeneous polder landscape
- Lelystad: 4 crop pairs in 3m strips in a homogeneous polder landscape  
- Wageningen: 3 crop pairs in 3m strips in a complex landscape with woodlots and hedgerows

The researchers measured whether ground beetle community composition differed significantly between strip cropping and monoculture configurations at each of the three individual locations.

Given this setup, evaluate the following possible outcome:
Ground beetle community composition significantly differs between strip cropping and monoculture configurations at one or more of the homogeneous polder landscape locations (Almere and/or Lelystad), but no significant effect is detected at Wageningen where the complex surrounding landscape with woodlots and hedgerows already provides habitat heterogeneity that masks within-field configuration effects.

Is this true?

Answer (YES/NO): NO